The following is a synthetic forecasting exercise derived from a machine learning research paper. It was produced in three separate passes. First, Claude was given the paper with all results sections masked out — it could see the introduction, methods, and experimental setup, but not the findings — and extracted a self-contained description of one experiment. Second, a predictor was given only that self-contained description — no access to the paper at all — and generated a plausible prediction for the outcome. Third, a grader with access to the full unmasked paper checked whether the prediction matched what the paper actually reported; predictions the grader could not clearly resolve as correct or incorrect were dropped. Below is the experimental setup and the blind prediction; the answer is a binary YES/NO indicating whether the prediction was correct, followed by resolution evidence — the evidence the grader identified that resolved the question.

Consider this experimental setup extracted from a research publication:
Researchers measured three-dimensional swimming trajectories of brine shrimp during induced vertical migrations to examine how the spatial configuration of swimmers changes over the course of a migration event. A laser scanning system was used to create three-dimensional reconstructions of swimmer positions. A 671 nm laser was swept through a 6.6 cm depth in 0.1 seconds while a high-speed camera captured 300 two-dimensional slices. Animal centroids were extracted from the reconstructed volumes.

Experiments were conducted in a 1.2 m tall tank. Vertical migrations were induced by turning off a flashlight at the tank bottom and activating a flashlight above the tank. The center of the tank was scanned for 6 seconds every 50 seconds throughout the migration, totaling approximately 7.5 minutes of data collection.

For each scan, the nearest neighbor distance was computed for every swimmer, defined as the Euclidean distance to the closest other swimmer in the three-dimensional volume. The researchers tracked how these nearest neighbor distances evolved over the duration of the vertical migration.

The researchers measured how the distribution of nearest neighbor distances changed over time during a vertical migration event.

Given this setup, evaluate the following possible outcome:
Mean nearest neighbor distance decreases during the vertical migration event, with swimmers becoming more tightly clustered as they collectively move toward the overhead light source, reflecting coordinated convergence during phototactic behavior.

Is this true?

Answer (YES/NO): YES